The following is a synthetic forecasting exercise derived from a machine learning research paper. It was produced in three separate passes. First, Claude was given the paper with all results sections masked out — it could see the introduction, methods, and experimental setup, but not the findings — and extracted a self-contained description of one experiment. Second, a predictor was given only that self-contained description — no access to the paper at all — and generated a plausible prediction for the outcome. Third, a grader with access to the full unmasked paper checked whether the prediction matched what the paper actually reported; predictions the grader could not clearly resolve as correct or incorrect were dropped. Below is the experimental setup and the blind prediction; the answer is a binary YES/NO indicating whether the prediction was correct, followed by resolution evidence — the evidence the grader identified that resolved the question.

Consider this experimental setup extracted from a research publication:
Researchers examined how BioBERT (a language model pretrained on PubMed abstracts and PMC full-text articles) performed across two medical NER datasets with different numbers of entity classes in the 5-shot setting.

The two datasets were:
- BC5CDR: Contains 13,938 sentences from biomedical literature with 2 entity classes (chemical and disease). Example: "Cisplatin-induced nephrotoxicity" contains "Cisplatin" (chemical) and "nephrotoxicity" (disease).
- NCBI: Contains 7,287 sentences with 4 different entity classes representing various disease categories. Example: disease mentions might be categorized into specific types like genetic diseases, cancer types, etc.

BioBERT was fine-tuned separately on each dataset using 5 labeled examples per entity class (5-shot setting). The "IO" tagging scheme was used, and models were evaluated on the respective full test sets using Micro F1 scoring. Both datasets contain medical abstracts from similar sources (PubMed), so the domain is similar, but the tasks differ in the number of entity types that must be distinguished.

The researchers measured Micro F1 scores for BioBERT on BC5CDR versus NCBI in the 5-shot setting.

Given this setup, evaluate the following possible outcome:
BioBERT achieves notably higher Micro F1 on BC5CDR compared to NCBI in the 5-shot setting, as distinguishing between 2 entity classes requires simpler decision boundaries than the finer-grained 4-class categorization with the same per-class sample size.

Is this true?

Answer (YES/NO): YES